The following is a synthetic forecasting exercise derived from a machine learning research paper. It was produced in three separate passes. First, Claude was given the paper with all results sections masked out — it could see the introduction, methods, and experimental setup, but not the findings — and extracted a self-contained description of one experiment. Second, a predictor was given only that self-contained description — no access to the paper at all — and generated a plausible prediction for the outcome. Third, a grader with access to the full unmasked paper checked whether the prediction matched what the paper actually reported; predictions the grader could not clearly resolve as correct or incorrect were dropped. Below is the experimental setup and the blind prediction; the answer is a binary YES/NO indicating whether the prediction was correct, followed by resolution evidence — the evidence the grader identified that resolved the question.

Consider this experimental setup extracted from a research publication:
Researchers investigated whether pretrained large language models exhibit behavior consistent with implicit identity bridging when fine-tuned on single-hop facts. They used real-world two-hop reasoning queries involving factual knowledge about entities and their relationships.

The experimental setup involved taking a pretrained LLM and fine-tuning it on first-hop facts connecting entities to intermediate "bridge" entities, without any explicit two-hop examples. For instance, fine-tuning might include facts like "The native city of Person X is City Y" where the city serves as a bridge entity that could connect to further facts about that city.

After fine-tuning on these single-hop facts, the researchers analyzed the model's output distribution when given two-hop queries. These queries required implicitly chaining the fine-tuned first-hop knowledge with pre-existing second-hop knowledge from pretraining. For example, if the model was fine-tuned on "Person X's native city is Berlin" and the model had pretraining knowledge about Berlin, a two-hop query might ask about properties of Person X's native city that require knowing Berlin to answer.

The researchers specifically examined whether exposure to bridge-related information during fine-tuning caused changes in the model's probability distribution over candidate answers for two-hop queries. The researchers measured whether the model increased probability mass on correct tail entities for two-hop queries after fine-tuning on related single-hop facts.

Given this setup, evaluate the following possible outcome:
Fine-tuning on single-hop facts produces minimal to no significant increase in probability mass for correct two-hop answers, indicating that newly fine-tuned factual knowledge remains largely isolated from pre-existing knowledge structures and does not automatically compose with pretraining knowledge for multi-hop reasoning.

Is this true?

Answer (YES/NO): NO